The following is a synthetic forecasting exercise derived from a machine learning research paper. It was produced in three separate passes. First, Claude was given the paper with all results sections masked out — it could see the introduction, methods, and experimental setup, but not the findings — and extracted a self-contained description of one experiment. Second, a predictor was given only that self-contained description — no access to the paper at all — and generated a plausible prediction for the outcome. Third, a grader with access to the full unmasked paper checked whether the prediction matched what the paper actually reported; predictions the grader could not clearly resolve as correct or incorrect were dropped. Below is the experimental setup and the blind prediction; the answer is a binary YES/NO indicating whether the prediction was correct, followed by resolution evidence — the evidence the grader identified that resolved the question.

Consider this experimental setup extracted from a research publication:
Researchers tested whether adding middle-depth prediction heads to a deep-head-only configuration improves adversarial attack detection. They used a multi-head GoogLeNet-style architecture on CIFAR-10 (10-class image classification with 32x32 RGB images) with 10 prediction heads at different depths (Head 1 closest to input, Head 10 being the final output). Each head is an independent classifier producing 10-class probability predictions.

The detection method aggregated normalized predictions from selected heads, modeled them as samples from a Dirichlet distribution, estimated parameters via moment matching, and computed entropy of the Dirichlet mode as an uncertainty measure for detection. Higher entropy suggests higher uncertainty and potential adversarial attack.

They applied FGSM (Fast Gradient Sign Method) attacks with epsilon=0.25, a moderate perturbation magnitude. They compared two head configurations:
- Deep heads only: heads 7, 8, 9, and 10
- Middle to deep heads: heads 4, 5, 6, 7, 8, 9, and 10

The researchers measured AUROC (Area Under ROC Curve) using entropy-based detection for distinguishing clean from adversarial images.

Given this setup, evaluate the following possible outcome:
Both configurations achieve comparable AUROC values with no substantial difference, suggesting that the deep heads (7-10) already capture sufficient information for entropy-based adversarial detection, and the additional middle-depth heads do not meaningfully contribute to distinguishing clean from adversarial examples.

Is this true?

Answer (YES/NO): NO